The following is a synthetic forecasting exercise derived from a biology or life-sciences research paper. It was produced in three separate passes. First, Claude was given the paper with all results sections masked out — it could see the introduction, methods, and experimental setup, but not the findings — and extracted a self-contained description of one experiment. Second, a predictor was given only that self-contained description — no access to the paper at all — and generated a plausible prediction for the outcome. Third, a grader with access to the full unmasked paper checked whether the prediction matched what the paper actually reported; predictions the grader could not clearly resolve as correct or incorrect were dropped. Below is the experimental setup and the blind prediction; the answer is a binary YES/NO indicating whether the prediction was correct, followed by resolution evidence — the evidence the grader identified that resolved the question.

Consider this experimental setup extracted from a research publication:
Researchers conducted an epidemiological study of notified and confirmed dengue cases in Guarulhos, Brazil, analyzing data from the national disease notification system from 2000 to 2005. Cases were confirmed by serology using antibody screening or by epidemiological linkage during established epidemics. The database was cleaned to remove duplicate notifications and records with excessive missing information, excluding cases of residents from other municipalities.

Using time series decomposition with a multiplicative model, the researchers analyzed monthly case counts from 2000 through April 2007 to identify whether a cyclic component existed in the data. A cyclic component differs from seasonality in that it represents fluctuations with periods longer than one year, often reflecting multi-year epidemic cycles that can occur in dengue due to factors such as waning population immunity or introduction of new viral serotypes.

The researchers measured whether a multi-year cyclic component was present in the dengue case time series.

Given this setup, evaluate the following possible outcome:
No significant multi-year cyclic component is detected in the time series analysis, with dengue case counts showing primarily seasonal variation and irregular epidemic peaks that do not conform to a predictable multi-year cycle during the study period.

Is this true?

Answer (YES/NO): NO